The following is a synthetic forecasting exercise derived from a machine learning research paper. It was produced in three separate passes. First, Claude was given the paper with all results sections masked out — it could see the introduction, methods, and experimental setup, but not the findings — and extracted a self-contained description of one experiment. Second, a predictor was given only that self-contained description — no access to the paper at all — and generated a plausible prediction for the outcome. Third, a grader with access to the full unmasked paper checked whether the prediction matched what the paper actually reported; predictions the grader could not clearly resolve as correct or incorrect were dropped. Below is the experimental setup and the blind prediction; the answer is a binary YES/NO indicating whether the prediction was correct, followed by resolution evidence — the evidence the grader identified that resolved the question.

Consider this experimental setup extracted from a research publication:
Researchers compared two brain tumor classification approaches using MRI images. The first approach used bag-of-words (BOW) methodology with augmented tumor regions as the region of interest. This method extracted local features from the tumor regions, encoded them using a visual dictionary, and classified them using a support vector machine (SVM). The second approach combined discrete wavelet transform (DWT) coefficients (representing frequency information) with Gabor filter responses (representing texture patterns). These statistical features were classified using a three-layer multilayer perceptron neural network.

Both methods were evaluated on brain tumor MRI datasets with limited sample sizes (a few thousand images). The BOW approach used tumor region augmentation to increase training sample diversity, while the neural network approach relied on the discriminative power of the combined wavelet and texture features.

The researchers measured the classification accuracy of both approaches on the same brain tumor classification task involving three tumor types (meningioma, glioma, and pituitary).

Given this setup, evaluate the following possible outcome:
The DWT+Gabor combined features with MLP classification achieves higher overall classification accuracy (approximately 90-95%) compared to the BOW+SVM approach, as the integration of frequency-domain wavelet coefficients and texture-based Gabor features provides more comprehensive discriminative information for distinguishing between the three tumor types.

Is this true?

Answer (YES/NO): YES